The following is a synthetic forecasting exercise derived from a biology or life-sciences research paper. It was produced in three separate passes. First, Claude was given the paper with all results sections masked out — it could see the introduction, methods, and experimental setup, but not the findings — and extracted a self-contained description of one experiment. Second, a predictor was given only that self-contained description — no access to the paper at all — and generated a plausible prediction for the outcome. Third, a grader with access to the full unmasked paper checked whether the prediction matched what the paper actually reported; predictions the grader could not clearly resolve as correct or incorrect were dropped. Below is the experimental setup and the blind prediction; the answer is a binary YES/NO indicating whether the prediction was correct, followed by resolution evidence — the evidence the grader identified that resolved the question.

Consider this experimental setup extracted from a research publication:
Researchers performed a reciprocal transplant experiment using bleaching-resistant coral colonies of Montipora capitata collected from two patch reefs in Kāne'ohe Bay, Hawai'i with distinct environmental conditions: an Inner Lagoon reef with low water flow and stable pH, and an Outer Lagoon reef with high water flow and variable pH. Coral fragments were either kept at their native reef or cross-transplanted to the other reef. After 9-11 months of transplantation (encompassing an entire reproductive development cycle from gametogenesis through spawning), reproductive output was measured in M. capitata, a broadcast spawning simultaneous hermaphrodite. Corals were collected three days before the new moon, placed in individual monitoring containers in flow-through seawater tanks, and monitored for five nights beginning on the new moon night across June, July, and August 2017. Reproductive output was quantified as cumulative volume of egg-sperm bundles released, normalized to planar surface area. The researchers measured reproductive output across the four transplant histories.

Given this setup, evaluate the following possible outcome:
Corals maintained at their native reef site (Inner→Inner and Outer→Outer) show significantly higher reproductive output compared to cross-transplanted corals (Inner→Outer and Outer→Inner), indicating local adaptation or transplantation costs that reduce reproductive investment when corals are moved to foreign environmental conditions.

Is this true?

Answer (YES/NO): NO